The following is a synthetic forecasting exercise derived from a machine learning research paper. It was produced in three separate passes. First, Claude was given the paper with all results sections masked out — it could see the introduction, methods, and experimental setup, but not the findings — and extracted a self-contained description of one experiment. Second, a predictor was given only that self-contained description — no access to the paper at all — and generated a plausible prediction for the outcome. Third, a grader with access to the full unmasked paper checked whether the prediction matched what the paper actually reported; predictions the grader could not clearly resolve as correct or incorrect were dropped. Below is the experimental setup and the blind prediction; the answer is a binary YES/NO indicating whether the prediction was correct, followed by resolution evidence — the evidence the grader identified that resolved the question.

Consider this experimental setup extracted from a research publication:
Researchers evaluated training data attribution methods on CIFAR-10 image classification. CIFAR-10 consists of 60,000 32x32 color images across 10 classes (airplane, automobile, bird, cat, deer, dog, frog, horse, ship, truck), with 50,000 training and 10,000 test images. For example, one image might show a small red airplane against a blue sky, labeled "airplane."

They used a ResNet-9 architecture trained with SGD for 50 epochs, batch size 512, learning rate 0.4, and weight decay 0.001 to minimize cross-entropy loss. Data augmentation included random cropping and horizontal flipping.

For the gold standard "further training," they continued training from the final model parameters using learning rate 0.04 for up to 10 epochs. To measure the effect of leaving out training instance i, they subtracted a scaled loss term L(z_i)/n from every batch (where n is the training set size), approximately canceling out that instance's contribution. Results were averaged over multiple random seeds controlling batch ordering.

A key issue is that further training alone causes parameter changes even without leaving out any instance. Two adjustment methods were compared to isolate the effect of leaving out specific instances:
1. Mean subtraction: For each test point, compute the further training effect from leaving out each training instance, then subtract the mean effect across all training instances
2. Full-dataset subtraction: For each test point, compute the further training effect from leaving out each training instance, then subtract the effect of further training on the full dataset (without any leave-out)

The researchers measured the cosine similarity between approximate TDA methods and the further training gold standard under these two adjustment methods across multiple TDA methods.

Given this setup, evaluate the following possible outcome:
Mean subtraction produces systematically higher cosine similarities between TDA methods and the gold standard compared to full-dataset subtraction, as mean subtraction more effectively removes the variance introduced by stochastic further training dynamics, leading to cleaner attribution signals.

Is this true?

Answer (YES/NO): NO